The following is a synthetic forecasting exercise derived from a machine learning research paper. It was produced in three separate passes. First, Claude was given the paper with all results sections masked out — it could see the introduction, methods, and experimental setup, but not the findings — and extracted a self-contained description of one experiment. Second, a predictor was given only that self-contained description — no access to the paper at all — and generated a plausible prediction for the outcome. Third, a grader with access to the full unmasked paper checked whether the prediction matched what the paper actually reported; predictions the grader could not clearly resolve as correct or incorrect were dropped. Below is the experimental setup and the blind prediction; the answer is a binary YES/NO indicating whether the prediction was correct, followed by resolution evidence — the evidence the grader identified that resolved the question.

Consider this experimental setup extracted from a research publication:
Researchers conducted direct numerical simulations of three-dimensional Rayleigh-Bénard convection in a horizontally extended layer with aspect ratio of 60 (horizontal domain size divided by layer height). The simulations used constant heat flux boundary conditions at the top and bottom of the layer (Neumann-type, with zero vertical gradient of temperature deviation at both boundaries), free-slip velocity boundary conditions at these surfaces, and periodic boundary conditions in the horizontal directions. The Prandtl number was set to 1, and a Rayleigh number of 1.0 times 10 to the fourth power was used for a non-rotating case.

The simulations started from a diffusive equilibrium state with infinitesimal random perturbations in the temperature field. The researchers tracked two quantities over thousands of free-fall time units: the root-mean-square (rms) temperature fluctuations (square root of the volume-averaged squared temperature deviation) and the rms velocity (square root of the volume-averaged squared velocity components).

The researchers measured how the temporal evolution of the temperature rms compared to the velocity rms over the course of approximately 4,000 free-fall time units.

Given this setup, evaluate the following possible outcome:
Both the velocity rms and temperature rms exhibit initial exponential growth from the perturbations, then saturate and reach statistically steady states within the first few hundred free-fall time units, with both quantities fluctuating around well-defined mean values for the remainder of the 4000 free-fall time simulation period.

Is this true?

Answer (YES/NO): NO